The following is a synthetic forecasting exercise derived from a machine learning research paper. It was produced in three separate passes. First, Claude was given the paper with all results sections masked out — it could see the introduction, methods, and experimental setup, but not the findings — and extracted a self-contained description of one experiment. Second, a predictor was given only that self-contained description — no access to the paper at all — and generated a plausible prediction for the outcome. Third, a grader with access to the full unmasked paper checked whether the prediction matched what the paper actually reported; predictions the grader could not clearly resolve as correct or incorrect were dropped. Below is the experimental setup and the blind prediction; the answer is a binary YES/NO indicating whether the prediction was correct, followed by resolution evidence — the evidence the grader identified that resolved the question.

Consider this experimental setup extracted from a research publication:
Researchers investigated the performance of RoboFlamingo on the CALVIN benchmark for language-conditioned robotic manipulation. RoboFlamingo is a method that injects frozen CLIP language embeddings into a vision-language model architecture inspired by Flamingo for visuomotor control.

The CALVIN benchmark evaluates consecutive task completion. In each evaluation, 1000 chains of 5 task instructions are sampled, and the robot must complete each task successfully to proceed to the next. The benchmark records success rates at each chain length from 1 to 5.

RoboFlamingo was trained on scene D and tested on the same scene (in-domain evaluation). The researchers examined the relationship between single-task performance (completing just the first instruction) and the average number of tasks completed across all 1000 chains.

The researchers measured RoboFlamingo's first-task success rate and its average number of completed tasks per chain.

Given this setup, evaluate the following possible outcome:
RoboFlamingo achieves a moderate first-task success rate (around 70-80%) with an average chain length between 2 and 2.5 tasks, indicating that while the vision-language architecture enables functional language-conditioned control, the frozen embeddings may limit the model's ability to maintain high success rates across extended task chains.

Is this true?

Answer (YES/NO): NO